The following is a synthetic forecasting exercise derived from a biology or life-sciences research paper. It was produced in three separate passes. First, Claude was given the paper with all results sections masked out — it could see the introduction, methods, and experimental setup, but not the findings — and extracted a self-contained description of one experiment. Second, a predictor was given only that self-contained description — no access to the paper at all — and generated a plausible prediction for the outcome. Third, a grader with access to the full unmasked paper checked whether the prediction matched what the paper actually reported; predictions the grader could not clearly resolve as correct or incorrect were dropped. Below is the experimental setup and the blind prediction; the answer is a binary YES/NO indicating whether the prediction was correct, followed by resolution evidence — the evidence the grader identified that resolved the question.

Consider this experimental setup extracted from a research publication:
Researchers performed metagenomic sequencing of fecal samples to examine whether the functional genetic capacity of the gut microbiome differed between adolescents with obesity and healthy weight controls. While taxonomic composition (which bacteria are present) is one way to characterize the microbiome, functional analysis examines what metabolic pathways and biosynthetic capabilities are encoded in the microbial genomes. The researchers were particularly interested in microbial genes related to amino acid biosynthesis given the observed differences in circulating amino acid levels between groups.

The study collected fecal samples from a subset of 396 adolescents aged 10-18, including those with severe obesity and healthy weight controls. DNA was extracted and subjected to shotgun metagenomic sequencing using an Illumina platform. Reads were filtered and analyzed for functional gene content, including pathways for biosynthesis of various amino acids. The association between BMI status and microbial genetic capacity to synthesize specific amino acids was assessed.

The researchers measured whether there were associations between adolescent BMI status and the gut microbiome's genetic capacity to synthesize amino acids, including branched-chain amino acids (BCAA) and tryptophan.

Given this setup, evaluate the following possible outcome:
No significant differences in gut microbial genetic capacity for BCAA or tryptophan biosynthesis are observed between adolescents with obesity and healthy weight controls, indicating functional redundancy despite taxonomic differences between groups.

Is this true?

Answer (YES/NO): NO